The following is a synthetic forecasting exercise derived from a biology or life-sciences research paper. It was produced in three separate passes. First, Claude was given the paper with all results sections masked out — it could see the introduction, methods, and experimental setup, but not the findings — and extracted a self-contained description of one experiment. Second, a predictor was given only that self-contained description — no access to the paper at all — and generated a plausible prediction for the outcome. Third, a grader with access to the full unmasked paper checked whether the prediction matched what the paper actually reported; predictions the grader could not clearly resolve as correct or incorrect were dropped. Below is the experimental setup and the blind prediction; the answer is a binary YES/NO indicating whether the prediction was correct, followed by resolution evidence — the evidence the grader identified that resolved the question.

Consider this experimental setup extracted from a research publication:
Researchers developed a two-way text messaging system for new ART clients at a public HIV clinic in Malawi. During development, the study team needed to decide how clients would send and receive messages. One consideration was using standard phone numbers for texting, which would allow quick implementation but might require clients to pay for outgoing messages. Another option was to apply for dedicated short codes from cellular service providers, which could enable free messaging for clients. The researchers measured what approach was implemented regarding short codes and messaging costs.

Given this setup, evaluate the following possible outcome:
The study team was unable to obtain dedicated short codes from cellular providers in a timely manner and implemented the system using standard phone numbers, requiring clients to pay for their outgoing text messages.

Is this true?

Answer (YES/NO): NO